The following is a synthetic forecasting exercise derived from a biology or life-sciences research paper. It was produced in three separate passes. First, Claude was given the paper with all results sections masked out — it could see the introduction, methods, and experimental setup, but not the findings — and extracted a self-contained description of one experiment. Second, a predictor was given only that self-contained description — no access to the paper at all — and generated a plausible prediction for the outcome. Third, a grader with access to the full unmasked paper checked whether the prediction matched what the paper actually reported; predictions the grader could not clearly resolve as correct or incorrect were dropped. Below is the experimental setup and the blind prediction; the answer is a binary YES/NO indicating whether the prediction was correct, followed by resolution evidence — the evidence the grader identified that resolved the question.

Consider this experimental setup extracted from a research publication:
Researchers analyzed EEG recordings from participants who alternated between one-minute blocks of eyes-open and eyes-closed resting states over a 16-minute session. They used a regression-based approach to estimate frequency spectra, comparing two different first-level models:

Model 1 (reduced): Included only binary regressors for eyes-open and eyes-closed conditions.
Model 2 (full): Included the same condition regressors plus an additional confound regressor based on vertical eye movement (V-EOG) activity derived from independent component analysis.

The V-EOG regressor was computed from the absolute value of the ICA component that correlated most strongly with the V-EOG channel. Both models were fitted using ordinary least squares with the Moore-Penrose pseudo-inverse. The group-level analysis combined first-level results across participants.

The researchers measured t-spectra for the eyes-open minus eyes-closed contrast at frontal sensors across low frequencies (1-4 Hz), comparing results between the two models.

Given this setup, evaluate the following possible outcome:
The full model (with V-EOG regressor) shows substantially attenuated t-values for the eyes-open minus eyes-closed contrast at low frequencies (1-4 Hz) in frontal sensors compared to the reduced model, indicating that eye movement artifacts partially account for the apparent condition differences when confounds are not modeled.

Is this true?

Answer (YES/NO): YES